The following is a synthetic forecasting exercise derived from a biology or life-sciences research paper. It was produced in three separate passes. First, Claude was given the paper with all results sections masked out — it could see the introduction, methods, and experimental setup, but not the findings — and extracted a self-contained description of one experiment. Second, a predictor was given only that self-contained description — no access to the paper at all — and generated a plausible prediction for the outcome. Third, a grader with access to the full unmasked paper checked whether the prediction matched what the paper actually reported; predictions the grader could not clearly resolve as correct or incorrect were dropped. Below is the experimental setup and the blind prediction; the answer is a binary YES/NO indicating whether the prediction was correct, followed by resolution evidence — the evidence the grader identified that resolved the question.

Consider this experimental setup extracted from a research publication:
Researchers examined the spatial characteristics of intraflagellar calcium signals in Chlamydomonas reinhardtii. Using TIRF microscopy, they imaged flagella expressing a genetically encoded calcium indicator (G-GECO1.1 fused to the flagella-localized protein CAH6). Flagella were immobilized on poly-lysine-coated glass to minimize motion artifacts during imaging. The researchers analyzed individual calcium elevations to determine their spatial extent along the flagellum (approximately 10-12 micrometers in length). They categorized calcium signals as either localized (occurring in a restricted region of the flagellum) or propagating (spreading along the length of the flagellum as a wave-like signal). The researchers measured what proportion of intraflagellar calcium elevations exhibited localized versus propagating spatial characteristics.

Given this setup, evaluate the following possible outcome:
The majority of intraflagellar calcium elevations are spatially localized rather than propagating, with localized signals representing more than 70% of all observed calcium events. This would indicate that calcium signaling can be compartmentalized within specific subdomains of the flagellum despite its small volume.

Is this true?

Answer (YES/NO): NO